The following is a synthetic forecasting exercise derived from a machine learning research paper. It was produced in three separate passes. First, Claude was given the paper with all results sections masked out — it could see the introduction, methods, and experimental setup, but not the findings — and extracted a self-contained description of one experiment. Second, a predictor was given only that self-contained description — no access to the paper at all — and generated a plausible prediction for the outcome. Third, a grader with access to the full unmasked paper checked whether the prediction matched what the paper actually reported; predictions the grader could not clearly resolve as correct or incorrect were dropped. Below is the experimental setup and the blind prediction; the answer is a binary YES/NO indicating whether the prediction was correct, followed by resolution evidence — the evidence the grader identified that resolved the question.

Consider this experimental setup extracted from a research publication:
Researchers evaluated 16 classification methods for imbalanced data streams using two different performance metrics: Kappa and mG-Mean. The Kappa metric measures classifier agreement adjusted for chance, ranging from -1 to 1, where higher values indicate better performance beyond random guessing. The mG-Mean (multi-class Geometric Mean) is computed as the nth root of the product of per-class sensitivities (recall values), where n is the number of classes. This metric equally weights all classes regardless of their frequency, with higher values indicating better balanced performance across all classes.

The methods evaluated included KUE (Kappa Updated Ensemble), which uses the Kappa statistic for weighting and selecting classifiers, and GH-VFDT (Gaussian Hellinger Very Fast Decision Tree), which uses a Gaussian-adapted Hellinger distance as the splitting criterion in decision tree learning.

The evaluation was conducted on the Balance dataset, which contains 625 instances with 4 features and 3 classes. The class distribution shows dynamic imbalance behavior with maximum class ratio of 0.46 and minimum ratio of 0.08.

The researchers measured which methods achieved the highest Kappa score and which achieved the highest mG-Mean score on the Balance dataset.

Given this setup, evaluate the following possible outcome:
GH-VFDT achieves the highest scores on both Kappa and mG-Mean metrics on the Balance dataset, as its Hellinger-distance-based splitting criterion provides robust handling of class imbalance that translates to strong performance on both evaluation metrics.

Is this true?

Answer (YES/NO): NO